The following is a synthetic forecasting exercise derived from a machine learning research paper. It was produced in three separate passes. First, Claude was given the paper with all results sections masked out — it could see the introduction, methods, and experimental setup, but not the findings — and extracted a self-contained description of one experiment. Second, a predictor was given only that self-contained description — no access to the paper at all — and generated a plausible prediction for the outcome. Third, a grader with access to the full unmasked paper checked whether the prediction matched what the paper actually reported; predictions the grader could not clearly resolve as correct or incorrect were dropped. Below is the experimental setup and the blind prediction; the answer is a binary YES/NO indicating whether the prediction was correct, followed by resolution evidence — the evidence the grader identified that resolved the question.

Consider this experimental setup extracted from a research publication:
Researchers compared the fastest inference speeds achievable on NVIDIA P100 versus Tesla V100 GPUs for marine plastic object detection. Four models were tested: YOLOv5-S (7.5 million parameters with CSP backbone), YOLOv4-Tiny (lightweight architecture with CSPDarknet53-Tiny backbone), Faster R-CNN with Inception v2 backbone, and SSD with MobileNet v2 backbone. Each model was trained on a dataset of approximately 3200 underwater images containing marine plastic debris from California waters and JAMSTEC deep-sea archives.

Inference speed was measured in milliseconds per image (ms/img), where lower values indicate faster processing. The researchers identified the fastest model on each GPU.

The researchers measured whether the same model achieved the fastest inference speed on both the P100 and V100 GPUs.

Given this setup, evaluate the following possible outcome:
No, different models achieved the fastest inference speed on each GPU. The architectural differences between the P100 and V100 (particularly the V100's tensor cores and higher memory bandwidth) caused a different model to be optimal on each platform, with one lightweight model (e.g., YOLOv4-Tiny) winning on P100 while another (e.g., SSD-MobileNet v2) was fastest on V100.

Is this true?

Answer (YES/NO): NO